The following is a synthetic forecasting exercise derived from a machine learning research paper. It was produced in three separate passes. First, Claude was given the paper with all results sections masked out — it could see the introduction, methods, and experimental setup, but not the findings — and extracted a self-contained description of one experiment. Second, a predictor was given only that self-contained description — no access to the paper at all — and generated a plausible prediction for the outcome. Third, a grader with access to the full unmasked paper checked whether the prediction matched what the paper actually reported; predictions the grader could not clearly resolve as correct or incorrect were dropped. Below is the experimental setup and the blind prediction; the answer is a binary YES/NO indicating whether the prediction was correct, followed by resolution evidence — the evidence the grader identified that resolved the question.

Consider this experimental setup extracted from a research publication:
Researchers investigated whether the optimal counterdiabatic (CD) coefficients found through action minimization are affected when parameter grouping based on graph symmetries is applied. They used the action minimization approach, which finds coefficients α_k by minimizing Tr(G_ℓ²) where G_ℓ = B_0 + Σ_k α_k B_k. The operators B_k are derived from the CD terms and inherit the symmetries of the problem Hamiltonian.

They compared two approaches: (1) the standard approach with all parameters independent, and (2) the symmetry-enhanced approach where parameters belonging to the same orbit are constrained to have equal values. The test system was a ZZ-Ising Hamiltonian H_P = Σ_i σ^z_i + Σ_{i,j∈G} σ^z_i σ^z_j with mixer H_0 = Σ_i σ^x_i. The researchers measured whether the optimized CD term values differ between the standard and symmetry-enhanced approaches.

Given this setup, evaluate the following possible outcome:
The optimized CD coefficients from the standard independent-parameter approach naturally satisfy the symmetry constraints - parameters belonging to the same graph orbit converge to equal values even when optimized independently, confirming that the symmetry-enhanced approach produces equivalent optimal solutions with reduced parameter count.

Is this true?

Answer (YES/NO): YES